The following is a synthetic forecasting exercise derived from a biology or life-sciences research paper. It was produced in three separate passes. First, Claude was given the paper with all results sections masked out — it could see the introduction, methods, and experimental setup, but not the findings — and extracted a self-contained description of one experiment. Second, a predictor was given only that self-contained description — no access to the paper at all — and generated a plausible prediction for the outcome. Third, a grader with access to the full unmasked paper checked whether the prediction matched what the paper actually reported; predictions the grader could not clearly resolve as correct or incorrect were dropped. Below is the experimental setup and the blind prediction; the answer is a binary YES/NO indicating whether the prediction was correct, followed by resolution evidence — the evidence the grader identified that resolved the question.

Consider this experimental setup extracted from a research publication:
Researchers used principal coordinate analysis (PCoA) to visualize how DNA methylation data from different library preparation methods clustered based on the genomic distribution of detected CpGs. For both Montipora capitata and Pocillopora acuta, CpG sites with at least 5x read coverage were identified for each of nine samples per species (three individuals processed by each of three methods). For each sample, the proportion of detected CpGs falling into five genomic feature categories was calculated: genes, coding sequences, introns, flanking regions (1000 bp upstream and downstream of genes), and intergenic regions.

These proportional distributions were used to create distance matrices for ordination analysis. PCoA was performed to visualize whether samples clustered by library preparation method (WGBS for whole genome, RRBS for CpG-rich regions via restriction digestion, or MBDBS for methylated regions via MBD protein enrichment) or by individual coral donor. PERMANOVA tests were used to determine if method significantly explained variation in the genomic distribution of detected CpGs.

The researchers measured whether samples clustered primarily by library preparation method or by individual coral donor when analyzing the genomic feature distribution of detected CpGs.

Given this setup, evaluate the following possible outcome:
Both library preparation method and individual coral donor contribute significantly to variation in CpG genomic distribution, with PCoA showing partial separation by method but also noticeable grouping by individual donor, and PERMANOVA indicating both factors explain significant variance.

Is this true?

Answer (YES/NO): NO